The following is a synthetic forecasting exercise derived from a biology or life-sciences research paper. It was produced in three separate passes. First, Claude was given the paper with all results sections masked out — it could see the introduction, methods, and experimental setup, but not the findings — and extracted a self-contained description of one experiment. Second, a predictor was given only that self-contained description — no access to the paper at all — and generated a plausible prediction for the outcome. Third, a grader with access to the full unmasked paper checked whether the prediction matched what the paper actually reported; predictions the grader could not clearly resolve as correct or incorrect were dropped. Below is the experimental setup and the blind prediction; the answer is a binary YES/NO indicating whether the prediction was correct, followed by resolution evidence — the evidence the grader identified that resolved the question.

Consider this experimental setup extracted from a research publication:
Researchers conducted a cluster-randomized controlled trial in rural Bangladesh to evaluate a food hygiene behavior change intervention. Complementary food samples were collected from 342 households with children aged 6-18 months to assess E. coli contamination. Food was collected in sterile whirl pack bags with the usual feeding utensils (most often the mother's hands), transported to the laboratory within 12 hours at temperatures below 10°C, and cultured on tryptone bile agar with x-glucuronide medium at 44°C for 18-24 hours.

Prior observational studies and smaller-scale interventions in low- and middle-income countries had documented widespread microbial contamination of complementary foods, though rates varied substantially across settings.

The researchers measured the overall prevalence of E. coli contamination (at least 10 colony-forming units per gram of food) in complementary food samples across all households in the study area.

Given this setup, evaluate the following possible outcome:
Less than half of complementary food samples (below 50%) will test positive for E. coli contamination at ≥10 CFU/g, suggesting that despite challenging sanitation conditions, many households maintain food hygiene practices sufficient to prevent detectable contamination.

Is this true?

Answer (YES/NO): YES